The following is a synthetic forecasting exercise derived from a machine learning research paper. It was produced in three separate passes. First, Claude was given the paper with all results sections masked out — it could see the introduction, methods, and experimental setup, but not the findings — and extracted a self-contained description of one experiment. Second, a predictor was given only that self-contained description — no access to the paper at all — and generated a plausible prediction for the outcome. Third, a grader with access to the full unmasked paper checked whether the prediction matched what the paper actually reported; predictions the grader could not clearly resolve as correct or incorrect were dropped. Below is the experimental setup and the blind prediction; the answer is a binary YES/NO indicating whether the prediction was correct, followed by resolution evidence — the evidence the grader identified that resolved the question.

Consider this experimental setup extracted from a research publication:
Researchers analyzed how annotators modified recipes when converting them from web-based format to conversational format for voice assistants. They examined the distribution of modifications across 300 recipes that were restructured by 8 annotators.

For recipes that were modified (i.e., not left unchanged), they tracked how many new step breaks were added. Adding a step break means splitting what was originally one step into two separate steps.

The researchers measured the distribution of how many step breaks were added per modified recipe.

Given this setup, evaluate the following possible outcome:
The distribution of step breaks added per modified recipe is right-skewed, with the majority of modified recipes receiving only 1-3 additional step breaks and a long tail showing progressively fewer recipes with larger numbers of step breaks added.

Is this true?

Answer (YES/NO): YES